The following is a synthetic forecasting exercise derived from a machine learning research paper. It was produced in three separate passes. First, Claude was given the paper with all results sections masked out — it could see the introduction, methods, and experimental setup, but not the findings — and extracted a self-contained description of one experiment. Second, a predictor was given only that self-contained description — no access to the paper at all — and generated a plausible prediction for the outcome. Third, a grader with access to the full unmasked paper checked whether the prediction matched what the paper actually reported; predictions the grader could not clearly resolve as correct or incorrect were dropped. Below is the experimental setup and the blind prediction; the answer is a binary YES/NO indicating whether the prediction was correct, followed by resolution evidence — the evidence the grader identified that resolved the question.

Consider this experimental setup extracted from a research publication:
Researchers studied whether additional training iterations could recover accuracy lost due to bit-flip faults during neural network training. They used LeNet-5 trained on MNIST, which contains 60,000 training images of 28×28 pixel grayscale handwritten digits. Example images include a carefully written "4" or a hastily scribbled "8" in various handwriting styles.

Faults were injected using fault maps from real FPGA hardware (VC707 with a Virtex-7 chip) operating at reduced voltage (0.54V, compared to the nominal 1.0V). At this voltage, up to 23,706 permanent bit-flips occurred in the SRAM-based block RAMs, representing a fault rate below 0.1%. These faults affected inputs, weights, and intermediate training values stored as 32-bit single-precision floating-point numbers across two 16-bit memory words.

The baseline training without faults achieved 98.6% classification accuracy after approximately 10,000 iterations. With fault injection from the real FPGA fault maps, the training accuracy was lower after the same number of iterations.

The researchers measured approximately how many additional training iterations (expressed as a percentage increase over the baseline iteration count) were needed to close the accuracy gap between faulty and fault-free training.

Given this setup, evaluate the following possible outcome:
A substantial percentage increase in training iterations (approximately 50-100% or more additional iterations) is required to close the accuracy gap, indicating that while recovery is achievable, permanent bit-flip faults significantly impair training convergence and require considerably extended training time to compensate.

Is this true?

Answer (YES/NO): NO